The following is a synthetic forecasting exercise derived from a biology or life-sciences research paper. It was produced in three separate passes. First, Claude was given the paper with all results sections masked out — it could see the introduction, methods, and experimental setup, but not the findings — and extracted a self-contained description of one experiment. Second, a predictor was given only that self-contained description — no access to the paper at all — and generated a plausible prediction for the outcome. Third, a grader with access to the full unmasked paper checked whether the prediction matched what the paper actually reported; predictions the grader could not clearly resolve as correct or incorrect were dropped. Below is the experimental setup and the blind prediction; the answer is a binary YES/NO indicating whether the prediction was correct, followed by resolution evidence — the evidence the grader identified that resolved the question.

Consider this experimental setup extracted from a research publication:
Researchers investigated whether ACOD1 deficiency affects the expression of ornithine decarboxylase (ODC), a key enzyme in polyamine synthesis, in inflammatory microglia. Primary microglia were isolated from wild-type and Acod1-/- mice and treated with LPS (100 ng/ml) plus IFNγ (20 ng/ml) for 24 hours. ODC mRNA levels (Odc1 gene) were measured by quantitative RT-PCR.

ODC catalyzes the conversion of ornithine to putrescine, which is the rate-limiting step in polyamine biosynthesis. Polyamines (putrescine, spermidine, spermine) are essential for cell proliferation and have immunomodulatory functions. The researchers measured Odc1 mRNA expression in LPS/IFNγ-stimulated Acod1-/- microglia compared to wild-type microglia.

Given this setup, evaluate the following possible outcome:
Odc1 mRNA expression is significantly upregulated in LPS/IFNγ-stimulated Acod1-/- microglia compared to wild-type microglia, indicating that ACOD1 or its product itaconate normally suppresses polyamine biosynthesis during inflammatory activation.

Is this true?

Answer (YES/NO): NO